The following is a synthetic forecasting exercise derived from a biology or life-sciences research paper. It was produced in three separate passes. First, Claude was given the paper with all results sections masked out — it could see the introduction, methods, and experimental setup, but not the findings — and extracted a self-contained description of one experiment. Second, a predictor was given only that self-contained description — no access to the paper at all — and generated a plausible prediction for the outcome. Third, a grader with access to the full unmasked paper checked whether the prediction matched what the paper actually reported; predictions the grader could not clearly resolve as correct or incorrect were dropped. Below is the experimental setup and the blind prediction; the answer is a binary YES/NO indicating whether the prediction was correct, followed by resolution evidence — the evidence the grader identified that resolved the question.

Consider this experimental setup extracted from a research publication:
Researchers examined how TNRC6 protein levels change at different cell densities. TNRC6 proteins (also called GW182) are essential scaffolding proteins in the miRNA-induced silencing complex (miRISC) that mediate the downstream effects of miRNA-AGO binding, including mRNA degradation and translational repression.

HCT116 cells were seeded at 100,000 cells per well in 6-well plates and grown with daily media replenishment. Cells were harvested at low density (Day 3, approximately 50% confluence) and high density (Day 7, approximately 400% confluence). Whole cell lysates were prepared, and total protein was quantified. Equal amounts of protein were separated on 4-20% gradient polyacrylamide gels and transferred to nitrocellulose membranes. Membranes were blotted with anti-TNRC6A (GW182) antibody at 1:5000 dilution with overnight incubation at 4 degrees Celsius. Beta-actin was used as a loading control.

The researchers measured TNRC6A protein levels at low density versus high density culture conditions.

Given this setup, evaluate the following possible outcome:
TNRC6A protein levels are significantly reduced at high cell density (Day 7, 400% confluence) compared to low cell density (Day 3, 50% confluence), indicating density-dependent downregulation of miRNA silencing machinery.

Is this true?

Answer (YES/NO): YES